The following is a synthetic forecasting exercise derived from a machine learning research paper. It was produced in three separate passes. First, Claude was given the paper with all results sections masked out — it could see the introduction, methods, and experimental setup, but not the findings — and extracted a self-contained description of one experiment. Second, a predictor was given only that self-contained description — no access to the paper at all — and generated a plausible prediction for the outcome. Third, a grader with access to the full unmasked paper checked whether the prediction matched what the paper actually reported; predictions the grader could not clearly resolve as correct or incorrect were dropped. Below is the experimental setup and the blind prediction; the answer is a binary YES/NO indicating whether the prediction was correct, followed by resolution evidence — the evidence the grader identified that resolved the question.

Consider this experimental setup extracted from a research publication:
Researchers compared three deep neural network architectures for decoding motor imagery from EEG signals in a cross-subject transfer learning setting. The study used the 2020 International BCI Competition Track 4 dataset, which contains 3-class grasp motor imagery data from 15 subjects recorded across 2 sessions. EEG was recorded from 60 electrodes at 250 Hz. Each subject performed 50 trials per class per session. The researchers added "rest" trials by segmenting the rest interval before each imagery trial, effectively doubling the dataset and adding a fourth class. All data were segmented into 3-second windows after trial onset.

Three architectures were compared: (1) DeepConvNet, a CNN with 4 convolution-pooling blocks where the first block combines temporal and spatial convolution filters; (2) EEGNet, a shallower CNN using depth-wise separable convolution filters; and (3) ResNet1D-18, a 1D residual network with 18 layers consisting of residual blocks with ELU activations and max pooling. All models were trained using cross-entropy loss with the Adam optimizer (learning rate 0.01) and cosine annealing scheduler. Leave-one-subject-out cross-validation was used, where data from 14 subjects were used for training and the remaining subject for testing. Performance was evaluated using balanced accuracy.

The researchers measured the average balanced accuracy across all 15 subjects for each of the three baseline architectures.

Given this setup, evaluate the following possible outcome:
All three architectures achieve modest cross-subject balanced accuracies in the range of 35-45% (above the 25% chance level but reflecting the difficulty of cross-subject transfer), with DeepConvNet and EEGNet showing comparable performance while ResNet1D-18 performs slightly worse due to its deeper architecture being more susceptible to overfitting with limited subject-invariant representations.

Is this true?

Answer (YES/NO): NO